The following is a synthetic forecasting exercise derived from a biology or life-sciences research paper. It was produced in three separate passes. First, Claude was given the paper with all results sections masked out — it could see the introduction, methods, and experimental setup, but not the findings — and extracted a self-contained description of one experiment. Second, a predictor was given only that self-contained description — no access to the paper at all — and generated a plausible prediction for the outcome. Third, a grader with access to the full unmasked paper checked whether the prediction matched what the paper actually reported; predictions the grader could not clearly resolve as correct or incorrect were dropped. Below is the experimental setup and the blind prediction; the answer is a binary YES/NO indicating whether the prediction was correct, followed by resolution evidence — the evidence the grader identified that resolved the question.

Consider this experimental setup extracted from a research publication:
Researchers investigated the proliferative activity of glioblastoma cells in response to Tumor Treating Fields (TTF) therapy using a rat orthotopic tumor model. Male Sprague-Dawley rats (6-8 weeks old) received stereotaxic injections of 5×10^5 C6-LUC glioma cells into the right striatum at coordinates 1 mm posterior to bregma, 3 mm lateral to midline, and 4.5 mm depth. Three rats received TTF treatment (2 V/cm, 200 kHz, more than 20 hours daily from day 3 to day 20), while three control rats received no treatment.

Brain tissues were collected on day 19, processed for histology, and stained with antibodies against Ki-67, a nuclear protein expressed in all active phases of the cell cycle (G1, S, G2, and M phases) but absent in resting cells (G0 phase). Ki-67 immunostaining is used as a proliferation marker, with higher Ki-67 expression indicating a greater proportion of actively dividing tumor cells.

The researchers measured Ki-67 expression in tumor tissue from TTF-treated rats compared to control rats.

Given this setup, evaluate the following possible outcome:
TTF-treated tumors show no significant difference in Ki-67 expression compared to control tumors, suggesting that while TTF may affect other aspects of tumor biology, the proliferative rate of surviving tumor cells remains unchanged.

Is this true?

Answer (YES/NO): NO